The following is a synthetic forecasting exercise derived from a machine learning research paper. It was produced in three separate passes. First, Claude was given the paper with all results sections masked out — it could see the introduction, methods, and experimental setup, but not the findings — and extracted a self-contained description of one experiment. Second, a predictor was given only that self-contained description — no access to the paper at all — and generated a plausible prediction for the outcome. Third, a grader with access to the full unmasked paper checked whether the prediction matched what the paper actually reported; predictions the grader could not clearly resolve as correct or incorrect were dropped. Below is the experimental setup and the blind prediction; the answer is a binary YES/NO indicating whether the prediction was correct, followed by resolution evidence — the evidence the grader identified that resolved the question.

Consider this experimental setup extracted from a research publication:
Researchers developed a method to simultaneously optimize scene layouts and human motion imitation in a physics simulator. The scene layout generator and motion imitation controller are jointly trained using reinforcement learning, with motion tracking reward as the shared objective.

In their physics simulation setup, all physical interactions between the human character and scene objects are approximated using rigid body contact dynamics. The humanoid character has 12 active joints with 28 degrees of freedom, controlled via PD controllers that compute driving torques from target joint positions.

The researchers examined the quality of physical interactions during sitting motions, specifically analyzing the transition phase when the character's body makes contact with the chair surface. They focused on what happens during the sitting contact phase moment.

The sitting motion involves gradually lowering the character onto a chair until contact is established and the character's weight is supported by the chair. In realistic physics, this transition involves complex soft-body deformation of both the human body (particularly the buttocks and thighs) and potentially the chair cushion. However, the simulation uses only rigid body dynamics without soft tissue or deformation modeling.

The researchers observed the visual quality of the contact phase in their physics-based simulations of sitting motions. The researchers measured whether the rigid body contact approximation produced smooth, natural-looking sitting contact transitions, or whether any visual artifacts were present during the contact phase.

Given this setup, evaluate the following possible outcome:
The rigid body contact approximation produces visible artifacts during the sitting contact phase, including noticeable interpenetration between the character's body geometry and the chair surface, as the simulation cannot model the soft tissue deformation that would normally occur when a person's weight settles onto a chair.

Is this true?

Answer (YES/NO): NO